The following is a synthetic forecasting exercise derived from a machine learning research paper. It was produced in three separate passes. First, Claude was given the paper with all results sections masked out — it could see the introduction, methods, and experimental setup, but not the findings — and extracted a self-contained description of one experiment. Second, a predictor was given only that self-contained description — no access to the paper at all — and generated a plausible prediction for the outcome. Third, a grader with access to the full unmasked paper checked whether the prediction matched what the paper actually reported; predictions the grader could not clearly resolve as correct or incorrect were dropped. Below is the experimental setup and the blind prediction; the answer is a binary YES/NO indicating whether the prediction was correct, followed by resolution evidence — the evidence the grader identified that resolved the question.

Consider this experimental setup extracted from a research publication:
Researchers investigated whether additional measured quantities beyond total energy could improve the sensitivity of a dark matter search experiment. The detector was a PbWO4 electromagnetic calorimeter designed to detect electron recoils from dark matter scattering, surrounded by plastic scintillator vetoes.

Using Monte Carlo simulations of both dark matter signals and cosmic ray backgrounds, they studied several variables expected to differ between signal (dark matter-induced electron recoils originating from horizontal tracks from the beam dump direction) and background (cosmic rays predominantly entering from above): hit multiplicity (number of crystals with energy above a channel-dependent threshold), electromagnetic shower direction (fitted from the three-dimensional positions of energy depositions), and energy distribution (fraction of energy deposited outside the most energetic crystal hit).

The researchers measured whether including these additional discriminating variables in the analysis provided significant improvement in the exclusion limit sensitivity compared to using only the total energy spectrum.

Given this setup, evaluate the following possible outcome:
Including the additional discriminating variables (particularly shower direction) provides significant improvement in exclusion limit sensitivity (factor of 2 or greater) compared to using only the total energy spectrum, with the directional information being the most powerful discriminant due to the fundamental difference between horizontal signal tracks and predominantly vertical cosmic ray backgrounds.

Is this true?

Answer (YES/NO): NO